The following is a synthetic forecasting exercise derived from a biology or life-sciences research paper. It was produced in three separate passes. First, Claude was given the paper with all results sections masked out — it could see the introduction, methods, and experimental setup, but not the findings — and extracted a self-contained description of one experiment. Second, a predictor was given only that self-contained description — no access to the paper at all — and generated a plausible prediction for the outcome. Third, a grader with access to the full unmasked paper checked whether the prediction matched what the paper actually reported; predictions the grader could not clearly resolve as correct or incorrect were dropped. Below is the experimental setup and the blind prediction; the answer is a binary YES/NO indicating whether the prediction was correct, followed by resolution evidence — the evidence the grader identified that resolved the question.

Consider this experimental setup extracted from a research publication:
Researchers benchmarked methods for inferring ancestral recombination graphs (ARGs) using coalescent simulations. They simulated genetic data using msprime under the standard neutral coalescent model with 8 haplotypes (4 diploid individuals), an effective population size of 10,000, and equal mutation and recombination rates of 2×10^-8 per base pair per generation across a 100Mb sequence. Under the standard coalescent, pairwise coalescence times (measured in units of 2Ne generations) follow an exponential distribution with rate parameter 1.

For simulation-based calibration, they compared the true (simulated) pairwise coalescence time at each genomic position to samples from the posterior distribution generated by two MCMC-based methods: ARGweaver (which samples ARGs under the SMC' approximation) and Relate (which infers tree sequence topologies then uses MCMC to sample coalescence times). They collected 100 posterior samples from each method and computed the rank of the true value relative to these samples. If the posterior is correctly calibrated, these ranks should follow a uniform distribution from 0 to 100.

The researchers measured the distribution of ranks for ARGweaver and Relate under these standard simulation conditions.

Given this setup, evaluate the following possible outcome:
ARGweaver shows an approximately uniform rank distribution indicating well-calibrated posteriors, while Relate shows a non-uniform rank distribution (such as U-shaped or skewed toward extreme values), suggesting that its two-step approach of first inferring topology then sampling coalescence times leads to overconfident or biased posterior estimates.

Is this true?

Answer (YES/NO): NO